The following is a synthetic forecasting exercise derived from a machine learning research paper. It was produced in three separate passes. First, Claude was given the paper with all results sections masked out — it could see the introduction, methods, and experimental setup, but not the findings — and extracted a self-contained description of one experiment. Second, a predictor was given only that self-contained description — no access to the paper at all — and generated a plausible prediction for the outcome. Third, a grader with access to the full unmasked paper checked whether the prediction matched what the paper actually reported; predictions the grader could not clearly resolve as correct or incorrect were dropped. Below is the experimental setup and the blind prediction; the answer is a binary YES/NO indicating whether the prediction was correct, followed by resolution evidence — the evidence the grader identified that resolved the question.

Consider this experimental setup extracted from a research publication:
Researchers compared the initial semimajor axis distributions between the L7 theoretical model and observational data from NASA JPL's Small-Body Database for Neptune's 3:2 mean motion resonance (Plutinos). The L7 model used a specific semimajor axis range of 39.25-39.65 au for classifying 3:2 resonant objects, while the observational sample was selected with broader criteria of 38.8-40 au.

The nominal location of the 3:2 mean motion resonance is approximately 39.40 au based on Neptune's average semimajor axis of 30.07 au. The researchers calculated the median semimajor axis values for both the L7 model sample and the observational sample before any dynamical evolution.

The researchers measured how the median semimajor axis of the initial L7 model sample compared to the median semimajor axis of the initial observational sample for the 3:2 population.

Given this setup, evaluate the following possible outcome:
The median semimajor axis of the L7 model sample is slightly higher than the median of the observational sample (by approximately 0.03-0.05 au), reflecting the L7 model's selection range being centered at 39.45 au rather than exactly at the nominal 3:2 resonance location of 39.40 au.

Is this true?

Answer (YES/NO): NO